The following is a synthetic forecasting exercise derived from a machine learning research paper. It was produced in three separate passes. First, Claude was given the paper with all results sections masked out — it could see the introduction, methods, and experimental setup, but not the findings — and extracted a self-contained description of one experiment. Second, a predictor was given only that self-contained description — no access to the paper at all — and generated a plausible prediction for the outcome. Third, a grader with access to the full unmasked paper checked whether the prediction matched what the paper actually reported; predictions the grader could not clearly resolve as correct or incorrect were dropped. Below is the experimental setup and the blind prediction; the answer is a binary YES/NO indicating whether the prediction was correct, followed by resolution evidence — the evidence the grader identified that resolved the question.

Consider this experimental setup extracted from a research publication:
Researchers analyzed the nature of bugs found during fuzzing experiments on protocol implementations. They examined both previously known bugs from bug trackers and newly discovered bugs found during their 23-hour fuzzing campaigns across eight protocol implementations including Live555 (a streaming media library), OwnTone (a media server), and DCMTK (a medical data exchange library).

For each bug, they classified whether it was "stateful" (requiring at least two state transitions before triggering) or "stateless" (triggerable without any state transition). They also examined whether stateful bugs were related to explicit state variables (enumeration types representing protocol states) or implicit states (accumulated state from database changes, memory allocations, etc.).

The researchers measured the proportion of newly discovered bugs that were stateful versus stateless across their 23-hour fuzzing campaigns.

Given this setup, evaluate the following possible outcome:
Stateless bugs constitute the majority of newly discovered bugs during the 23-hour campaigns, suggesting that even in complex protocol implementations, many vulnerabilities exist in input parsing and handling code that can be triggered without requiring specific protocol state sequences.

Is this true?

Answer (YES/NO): NO